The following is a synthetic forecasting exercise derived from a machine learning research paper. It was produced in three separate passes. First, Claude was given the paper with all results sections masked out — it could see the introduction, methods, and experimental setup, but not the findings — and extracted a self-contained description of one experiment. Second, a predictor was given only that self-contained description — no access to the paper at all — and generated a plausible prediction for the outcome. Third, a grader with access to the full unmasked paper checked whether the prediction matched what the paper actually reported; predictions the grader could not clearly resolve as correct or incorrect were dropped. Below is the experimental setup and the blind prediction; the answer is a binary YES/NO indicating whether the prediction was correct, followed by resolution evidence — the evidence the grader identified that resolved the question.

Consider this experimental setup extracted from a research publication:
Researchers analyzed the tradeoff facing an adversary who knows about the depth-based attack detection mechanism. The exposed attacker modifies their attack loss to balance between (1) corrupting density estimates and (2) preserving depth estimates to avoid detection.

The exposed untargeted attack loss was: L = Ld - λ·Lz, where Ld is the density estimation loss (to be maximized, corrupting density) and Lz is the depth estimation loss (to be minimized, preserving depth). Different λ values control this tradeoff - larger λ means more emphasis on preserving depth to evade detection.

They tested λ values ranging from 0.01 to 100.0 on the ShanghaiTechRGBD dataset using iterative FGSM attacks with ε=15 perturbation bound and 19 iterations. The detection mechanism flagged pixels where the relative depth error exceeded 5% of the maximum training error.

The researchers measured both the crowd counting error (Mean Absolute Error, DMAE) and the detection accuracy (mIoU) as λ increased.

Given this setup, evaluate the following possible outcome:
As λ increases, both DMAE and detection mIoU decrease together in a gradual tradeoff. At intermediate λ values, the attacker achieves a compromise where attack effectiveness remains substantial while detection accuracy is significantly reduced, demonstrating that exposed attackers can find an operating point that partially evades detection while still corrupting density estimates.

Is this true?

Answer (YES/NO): NO